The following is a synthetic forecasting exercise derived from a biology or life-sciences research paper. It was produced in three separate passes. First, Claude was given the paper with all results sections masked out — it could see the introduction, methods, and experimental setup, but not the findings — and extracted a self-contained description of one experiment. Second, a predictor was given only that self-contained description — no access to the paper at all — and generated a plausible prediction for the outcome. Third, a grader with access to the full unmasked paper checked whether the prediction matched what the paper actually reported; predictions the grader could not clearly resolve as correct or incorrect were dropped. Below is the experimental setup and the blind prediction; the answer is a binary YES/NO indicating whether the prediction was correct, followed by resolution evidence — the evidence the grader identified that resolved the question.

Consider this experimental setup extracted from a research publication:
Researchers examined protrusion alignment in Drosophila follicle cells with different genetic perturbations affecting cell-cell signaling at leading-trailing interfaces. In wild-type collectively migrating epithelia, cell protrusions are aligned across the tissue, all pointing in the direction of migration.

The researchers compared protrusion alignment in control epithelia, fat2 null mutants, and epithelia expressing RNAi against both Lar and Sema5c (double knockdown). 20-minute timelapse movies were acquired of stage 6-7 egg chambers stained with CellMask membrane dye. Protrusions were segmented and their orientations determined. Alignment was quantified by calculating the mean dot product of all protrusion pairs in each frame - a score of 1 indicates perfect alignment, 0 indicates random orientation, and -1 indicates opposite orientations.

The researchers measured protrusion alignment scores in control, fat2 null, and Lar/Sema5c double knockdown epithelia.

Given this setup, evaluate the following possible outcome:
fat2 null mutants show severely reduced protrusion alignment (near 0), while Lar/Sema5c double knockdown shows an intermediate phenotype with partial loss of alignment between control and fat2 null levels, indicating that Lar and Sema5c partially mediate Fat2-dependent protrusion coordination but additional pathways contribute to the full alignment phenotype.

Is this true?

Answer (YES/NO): NO